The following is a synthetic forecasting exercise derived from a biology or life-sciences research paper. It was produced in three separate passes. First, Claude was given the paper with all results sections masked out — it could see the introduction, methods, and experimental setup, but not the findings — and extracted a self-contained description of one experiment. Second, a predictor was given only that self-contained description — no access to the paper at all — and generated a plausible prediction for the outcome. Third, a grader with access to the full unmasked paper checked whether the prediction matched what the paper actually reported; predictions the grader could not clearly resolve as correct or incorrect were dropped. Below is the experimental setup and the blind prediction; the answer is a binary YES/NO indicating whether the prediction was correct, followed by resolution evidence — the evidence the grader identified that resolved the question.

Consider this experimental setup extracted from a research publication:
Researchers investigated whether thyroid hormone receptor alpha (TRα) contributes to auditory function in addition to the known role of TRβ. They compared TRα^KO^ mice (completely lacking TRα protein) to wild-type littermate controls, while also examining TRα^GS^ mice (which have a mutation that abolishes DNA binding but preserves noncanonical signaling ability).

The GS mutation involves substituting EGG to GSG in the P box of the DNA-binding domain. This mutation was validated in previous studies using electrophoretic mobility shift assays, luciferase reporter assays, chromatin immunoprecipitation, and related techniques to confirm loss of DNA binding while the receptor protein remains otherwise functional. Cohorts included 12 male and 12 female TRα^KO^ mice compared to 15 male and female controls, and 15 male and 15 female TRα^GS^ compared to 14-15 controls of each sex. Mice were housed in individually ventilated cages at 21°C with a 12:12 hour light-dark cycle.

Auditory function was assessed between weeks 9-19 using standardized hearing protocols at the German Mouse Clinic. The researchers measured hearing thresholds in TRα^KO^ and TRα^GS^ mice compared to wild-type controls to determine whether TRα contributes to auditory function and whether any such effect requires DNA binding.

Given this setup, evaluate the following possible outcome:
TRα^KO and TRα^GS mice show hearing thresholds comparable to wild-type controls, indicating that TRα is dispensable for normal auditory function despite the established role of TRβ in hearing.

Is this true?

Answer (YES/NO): NO